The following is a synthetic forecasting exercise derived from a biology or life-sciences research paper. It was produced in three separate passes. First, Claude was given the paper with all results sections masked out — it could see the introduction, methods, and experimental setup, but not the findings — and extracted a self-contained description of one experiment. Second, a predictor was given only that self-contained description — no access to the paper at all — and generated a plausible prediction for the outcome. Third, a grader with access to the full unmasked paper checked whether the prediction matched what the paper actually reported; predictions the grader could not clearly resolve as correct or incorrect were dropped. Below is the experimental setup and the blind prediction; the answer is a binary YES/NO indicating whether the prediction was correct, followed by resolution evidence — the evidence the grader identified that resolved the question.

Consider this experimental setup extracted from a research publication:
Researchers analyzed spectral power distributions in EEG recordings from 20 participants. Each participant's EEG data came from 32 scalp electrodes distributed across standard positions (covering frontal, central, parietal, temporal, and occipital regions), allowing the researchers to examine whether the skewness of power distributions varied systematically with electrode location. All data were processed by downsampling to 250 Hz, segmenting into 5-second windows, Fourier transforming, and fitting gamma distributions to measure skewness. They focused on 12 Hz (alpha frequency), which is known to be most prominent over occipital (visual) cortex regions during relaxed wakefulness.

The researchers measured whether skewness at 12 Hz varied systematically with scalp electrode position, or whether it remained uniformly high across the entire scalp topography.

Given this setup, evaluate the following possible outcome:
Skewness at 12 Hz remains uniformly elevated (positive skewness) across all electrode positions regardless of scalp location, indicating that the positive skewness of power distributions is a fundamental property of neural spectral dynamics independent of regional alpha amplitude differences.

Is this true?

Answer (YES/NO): YES